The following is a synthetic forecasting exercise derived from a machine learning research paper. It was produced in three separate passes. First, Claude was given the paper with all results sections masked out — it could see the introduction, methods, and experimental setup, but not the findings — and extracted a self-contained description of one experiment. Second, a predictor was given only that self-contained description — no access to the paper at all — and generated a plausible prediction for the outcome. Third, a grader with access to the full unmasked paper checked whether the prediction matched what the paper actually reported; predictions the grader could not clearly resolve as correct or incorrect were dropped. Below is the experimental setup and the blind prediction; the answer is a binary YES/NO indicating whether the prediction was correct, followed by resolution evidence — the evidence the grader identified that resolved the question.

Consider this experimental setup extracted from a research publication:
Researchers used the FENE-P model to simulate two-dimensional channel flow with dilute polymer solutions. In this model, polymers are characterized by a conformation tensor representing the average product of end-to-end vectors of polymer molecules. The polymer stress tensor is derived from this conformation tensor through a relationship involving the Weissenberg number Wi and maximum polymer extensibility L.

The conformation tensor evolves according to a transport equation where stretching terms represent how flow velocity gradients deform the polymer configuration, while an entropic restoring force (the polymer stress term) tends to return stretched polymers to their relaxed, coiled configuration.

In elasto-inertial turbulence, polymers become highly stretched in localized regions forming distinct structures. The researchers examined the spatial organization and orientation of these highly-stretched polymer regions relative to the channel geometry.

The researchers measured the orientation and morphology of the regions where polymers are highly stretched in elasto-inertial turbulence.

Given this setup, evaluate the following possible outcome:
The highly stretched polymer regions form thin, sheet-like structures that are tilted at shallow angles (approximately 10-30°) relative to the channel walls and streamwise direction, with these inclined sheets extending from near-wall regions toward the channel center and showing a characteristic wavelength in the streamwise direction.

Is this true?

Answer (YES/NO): YES